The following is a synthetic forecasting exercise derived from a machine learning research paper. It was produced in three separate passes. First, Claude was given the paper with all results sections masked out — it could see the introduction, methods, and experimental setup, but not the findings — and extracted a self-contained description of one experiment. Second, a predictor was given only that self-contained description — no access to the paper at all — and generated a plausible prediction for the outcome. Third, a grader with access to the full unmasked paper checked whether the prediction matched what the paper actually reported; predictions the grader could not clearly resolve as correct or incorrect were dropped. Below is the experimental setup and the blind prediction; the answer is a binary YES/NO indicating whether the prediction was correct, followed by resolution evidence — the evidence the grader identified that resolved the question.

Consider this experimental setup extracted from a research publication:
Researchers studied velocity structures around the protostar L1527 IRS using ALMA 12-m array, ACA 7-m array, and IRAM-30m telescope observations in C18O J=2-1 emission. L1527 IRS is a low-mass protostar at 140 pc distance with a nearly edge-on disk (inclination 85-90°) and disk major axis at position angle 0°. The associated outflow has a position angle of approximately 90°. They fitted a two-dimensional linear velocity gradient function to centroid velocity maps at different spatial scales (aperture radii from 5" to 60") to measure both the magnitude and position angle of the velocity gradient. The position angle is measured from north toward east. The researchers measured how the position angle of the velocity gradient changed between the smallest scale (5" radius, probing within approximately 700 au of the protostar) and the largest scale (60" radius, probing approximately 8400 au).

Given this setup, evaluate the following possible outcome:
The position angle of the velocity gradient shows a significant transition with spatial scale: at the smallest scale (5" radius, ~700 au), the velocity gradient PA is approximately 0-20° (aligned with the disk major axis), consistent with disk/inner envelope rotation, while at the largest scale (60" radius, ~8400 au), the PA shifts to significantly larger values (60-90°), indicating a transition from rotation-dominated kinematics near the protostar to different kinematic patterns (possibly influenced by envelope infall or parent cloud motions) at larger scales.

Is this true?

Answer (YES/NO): NO